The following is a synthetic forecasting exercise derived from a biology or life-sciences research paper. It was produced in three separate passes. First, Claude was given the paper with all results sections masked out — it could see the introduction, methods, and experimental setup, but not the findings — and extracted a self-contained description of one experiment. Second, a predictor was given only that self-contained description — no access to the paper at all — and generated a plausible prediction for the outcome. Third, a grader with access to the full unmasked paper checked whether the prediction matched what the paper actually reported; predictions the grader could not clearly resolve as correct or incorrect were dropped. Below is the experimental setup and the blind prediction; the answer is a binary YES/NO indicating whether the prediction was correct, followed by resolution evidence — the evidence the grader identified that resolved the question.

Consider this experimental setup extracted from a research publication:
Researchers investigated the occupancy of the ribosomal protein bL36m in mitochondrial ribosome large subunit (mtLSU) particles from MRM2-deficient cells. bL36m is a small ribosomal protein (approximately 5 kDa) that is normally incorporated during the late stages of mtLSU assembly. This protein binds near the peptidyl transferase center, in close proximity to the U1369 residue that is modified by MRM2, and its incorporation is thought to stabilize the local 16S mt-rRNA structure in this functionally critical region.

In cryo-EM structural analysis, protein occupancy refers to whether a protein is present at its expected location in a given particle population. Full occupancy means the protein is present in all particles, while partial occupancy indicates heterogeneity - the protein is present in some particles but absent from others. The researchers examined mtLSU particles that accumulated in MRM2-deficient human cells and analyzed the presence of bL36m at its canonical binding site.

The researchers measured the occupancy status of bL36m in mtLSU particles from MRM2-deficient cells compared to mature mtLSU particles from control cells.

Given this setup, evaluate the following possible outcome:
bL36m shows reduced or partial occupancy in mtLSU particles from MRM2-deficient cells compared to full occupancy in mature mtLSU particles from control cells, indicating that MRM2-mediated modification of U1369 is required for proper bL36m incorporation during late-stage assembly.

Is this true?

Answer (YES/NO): NO